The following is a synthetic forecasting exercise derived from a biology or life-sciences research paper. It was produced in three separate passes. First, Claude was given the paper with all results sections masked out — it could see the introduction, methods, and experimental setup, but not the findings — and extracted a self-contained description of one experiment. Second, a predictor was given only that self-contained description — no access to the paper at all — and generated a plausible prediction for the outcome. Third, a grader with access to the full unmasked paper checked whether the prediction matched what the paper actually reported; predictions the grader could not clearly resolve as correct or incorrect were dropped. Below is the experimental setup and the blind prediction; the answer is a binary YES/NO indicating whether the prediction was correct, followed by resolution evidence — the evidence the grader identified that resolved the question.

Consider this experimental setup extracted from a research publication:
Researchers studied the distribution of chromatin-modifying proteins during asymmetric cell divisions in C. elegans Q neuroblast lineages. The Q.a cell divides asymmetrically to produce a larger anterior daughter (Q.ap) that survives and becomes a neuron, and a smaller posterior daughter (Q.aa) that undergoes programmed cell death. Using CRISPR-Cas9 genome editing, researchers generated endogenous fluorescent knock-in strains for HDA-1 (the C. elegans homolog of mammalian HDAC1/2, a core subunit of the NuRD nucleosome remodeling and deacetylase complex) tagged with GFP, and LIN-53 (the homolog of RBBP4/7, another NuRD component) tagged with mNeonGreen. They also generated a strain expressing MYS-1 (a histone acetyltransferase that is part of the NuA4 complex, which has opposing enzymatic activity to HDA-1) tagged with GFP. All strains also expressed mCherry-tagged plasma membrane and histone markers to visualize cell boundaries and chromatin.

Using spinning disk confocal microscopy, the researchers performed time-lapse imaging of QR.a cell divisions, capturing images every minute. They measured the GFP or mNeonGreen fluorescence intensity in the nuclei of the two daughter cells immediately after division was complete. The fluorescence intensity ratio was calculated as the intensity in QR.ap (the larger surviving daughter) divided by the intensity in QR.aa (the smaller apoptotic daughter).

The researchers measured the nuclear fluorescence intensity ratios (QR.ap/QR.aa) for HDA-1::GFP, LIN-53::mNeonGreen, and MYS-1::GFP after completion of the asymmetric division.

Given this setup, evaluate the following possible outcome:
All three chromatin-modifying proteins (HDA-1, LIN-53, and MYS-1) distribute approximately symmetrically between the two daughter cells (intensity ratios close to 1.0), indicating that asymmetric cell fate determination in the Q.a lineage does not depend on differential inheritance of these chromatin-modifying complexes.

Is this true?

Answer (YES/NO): NO